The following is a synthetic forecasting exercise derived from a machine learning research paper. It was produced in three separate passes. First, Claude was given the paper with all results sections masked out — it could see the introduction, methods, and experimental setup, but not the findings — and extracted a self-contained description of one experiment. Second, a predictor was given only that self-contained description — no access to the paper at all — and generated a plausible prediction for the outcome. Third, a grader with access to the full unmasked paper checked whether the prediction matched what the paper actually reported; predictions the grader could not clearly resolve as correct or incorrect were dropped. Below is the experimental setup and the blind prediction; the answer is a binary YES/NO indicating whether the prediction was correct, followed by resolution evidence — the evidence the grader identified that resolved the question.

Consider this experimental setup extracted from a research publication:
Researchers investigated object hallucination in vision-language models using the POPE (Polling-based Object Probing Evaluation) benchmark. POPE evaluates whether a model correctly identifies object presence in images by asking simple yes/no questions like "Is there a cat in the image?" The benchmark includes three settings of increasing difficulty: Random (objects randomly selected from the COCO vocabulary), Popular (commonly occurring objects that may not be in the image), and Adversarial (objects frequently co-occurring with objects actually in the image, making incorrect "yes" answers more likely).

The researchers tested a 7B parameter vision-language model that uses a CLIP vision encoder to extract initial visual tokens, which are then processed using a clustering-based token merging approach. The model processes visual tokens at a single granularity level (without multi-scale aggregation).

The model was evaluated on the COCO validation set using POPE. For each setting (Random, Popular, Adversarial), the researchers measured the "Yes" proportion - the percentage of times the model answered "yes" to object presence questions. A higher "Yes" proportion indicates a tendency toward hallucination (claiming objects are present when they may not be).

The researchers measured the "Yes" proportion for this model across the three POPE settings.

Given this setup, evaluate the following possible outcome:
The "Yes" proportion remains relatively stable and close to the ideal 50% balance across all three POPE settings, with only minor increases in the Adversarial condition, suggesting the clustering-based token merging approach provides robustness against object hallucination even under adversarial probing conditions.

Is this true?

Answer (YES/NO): NO